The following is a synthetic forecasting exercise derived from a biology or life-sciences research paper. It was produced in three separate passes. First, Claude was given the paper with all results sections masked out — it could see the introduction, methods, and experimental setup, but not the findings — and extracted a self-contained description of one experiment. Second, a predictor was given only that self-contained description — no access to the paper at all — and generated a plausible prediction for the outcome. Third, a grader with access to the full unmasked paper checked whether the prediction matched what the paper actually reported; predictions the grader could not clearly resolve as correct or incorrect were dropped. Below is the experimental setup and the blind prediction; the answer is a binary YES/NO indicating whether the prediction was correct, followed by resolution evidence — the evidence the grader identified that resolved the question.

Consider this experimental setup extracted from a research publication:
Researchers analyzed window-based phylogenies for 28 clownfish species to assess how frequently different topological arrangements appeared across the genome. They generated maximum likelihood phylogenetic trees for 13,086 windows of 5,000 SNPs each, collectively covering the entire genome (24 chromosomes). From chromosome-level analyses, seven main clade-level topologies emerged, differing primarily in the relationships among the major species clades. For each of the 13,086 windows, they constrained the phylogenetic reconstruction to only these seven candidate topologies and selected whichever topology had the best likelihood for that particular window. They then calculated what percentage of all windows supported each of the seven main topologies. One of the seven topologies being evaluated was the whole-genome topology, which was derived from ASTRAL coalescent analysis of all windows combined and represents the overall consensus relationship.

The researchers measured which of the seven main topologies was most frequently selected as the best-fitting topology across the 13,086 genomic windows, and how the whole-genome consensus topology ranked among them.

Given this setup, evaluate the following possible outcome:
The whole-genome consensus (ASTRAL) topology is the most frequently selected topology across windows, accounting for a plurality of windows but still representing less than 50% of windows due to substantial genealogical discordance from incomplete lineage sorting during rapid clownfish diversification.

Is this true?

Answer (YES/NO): NO